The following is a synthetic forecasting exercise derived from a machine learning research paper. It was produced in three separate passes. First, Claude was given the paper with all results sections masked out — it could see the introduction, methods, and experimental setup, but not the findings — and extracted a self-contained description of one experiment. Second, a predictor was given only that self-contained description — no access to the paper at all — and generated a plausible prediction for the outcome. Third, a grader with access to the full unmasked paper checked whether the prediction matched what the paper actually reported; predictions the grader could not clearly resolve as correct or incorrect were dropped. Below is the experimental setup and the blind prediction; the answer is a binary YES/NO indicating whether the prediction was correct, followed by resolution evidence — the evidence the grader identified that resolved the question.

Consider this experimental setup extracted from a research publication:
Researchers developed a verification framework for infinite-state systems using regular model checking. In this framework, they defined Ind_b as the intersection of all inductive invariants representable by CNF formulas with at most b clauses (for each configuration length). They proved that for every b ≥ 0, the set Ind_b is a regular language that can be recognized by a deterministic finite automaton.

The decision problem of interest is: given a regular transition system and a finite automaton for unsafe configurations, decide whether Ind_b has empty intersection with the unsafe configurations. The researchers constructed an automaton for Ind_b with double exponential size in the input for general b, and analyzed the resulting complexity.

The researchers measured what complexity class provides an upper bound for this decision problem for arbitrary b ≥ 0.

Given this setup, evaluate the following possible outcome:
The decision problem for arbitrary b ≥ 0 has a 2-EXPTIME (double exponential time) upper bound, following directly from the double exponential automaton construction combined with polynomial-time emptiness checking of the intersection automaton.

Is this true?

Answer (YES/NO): NO